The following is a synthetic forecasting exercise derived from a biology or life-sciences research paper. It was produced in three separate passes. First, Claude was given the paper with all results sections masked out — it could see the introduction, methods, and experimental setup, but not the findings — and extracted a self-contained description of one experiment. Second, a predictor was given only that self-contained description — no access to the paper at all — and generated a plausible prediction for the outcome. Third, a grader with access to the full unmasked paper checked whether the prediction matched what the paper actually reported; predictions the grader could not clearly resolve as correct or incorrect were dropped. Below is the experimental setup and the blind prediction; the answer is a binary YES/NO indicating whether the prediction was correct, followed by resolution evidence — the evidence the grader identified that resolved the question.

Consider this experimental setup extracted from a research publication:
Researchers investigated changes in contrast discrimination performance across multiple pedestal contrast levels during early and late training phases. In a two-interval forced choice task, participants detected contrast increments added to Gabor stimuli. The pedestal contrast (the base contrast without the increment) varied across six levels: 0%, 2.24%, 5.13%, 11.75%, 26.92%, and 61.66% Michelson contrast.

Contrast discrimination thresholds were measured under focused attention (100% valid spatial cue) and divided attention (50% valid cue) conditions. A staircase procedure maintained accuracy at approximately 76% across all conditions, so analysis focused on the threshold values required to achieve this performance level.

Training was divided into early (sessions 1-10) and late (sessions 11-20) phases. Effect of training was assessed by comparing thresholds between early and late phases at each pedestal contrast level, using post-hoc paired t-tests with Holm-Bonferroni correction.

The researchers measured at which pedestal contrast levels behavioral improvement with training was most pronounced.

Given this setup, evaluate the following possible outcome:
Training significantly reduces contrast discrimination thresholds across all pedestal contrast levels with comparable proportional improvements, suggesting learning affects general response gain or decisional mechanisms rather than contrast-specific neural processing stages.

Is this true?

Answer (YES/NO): NO